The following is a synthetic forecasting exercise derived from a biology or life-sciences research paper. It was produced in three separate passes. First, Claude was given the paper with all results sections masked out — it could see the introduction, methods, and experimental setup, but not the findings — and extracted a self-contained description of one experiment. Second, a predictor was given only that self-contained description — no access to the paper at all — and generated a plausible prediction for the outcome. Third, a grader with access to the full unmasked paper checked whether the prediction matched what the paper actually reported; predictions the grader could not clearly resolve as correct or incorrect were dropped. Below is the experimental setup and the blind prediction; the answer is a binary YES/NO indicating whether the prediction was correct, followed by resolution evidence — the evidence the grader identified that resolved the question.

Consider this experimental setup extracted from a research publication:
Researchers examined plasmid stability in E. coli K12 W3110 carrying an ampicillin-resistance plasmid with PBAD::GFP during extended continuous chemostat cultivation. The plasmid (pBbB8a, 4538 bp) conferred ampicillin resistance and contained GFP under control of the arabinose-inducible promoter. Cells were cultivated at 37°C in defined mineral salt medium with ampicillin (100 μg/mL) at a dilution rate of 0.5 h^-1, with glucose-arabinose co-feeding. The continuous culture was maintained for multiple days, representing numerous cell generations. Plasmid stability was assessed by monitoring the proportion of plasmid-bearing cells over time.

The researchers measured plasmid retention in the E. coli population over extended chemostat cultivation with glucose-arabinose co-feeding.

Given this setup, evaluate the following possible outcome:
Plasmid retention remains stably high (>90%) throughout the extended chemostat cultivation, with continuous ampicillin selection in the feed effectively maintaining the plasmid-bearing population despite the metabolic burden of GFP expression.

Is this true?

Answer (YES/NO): NO